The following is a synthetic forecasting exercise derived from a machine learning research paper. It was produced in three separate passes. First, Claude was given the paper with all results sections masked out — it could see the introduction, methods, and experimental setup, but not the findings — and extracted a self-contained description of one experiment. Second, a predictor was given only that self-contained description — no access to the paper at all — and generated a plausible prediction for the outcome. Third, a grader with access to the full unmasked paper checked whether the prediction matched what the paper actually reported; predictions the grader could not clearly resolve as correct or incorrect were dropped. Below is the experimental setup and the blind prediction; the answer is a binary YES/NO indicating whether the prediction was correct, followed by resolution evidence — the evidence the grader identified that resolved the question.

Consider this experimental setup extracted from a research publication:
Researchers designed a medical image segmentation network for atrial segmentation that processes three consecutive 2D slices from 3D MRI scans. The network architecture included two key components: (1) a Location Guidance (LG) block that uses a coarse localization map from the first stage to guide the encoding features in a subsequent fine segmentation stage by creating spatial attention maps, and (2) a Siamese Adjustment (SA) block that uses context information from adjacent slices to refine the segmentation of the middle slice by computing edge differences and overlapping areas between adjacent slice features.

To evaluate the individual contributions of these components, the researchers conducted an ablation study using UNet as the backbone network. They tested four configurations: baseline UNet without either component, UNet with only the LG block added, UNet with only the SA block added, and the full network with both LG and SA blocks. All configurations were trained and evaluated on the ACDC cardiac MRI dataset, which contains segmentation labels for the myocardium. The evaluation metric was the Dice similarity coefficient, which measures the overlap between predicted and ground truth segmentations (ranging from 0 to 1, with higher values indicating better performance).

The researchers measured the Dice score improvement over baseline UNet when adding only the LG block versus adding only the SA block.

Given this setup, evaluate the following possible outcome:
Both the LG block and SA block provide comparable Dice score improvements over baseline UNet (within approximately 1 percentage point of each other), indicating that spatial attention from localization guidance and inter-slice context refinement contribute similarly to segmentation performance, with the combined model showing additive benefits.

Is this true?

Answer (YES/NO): YES